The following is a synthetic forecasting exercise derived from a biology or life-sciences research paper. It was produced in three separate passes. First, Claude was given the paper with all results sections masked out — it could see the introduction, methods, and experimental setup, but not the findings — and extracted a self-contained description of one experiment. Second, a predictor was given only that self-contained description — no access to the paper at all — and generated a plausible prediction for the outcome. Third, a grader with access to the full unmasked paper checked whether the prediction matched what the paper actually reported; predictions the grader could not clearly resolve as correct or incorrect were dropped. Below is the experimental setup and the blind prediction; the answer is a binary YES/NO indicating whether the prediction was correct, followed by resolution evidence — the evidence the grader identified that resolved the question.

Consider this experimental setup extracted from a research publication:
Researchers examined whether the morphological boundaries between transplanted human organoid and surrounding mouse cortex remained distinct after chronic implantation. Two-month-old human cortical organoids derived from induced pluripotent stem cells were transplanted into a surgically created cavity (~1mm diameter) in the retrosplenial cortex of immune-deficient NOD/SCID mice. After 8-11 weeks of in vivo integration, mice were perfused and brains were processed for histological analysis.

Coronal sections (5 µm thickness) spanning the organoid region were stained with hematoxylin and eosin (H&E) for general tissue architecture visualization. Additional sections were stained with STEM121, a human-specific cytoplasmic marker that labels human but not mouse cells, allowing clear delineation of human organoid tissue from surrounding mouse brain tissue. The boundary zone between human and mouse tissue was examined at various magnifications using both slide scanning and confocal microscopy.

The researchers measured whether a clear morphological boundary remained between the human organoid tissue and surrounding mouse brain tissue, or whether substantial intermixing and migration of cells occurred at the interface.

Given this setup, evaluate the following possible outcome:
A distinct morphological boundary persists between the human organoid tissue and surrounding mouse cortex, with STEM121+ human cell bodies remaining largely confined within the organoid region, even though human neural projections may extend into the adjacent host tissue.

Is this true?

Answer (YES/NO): NO